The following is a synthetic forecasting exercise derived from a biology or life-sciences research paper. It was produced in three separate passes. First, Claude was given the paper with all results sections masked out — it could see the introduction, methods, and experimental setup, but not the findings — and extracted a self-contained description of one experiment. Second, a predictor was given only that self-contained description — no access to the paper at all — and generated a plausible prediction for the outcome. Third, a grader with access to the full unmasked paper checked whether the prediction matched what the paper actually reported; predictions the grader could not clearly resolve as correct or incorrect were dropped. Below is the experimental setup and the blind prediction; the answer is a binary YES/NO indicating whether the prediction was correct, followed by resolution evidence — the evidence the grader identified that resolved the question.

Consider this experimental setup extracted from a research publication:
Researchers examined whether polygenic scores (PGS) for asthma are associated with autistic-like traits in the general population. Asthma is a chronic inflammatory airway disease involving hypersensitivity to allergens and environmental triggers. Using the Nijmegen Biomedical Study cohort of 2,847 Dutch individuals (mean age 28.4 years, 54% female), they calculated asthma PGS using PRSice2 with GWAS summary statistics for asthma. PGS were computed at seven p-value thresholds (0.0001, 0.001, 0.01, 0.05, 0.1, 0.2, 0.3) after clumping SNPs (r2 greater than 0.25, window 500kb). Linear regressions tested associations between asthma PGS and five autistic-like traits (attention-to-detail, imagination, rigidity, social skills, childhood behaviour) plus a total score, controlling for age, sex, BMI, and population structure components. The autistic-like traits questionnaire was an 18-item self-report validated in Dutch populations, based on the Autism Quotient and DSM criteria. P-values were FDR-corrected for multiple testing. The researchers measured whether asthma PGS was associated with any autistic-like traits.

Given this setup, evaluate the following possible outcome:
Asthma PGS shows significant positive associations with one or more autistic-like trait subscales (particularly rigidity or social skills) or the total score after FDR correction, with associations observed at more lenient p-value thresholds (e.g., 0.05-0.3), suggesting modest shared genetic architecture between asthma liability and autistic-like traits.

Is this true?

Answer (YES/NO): NO